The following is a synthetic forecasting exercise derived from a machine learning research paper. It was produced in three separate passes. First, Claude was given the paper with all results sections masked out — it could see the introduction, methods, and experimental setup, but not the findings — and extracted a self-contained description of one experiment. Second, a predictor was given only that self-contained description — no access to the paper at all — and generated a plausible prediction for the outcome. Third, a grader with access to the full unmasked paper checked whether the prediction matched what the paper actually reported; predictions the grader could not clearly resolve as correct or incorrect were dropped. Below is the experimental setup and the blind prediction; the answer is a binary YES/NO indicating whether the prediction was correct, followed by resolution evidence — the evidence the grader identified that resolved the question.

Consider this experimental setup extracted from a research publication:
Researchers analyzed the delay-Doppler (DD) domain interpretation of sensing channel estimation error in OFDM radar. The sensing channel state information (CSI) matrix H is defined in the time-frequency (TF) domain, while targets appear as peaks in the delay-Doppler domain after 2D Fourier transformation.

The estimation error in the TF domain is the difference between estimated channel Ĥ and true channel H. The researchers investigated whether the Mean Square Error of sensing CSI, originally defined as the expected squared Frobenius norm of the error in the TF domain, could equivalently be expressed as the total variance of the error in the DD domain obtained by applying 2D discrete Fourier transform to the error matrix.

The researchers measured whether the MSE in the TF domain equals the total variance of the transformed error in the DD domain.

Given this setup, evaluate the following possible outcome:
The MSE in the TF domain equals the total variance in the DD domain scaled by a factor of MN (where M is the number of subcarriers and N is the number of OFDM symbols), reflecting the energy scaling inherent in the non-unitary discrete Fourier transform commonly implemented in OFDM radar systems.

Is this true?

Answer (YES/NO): NO